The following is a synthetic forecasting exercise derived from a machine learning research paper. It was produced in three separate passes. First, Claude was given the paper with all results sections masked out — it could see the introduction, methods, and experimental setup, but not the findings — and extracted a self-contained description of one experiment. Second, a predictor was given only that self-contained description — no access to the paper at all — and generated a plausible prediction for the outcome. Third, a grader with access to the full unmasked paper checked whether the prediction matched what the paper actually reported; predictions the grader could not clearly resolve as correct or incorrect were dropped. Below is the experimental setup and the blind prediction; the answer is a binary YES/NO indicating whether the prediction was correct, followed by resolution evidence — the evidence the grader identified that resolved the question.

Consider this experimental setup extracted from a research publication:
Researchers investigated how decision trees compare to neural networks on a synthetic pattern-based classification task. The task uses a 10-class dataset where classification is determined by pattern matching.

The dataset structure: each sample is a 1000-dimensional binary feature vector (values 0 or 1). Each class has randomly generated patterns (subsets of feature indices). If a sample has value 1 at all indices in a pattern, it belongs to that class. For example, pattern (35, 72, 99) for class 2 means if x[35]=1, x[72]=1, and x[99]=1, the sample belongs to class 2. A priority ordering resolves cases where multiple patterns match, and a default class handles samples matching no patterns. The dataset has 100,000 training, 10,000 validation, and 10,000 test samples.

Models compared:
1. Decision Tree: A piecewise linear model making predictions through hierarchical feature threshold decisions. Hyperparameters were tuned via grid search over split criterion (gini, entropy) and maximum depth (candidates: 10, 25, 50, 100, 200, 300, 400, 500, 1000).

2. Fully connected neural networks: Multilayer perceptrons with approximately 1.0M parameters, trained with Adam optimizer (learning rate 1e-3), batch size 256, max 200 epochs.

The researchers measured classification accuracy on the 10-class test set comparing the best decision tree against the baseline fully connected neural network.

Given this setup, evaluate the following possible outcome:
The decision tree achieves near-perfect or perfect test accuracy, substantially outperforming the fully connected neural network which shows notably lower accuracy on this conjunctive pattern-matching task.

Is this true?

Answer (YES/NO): NO